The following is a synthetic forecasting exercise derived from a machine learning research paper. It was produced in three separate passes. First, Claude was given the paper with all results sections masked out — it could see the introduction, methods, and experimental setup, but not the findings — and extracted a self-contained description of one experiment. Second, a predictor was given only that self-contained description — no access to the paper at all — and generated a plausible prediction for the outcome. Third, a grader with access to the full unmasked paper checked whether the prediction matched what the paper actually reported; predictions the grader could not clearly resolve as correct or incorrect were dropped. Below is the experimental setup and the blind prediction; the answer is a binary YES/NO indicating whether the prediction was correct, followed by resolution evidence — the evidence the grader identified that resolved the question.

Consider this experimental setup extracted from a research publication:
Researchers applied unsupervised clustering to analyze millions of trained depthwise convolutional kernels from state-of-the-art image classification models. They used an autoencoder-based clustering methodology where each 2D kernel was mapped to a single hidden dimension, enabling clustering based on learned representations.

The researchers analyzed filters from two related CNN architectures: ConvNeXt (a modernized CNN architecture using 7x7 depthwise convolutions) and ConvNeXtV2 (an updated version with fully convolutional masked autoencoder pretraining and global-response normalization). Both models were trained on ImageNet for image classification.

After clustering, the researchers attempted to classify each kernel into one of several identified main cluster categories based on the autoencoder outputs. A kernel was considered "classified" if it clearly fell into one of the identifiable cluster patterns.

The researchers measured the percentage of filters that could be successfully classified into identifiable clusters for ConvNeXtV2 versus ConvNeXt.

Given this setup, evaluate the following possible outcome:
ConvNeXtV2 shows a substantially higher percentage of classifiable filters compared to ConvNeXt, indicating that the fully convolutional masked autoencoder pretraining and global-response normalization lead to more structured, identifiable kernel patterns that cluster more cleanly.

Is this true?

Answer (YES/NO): NO